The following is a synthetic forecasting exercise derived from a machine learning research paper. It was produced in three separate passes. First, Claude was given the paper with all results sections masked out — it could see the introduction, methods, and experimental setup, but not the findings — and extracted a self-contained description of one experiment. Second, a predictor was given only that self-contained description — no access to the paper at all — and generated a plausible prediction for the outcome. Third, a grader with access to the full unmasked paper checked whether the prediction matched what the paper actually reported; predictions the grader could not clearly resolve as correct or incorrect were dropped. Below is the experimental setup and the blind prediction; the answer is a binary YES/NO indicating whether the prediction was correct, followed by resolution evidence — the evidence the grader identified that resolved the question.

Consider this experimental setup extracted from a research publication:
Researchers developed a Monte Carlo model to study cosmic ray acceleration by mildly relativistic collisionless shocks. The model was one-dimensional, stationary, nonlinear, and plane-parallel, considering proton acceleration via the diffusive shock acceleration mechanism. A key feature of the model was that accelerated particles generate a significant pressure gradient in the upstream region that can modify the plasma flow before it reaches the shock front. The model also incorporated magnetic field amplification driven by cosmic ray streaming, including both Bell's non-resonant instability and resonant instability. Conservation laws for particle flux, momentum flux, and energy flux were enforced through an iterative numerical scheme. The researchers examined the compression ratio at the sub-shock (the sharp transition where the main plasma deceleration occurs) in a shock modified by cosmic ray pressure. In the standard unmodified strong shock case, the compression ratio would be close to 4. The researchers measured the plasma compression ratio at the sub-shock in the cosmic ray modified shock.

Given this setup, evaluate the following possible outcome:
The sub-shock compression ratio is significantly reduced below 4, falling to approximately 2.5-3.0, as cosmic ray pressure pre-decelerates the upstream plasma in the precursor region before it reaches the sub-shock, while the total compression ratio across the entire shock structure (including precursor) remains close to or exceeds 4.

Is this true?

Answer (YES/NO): YES